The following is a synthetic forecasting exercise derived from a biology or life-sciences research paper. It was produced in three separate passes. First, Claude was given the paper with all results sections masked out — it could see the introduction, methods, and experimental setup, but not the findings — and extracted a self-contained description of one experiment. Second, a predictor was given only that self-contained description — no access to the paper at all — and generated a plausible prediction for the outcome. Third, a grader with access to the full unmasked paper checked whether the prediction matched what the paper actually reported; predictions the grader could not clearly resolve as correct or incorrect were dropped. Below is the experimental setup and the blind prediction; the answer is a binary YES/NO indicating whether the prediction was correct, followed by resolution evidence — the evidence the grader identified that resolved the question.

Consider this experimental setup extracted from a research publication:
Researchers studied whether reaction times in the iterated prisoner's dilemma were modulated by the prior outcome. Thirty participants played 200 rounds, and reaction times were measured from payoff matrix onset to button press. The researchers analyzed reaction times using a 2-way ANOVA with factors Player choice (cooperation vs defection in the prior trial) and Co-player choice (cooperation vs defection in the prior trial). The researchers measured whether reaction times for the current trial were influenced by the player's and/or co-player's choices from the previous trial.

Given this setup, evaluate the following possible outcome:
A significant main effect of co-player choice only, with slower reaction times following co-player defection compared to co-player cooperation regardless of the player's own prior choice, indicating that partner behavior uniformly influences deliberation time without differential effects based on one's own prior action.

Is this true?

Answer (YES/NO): NO